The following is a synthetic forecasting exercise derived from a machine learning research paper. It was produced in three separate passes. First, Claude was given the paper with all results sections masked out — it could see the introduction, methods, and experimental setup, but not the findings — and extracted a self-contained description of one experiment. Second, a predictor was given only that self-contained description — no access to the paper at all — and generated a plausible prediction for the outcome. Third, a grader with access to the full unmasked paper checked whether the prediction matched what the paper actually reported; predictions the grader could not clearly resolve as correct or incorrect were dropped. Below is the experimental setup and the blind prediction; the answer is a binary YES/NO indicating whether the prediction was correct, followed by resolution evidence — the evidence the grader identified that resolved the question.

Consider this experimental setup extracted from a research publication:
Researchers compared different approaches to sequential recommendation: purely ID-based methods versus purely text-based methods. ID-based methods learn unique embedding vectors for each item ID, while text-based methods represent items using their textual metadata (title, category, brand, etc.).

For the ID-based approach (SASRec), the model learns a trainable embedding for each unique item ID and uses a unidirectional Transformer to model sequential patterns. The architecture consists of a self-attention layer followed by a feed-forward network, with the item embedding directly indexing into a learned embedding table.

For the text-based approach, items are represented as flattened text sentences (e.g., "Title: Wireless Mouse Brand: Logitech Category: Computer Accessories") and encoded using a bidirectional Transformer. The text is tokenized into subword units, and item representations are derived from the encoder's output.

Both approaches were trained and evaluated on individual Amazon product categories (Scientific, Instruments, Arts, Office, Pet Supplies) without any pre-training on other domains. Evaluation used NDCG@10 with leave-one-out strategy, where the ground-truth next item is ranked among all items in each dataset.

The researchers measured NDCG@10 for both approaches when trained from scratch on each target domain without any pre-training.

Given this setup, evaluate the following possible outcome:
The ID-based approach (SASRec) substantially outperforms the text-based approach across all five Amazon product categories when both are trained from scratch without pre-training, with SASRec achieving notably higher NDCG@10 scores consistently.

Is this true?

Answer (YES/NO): NO